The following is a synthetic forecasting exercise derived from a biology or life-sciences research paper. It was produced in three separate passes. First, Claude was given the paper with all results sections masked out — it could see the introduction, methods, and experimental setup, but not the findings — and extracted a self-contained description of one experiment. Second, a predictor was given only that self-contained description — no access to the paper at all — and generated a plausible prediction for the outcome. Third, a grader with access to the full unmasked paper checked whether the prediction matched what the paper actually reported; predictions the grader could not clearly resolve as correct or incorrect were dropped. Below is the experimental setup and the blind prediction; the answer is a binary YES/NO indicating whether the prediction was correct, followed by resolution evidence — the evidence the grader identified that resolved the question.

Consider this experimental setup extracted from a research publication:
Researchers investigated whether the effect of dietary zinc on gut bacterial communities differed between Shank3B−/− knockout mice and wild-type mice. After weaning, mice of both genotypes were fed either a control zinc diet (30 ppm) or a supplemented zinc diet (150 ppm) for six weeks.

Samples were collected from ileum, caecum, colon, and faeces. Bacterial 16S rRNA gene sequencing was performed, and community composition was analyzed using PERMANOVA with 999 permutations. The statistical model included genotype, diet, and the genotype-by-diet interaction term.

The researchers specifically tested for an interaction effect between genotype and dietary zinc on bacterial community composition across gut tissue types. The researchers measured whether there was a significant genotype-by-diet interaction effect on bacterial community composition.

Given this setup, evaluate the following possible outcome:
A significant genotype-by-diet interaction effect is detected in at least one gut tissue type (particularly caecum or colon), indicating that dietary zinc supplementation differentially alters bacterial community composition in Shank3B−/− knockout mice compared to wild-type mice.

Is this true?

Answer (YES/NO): YES